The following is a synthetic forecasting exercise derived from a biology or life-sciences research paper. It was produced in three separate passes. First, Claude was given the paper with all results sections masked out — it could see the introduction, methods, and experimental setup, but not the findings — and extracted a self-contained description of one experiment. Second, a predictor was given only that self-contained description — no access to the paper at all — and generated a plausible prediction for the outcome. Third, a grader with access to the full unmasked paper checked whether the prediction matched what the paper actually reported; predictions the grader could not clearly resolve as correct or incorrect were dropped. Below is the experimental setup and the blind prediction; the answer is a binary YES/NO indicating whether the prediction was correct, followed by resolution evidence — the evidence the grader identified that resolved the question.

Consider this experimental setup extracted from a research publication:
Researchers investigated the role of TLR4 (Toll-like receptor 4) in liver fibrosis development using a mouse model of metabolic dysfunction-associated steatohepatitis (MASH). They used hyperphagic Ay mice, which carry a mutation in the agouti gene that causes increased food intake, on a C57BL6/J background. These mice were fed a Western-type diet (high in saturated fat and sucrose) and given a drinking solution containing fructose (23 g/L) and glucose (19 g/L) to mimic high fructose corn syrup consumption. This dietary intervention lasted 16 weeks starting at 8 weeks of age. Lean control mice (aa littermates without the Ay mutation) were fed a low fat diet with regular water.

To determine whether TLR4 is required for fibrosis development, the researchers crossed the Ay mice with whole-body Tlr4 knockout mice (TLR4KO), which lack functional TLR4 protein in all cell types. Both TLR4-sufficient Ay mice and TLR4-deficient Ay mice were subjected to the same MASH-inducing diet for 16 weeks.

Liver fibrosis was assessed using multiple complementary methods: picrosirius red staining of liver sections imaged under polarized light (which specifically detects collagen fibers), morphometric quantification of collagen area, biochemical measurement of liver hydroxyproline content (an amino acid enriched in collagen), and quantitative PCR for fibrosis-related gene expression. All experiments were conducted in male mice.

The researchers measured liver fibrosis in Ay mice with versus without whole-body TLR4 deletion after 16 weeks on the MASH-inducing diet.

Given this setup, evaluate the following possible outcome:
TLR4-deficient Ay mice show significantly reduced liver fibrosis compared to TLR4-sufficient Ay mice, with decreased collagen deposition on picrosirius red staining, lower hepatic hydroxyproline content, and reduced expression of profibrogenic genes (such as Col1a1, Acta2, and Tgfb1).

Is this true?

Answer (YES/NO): YES